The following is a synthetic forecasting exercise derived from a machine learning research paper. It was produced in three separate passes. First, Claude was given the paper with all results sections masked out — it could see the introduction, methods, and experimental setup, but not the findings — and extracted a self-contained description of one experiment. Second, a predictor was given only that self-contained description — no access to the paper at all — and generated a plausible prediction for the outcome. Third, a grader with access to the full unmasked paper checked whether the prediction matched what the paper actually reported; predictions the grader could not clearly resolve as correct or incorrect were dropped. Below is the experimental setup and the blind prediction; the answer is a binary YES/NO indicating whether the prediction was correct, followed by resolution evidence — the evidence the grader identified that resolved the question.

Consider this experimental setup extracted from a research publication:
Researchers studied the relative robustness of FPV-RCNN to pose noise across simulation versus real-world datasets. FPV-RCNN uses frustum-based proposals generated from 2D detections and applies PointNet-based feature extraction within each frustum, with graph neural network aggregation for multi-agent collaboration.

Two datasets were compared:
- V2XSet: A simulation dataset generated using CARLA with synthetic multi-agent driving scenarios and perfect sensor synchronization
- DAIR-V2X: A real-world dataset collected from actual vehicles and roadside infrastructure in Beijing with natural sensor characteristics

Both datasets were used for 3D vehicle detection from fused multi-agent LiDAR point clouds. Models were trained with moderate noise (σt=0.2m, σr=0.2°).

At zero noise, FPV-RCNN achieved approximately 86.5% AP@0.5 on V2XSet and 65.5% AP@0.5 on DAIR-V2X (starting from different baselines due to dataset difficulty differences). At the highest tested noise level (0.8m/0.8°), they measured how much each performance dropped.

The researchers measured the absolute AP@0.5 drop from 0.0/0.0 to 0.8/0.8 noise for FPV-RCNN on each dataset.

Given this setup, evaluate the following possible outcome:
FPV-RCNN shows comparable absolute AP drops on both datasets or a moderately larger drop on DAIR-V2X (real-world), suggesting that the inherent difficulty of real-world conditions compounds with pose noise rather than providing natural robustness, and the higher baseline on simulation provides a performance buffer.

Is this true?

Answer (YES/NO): NO